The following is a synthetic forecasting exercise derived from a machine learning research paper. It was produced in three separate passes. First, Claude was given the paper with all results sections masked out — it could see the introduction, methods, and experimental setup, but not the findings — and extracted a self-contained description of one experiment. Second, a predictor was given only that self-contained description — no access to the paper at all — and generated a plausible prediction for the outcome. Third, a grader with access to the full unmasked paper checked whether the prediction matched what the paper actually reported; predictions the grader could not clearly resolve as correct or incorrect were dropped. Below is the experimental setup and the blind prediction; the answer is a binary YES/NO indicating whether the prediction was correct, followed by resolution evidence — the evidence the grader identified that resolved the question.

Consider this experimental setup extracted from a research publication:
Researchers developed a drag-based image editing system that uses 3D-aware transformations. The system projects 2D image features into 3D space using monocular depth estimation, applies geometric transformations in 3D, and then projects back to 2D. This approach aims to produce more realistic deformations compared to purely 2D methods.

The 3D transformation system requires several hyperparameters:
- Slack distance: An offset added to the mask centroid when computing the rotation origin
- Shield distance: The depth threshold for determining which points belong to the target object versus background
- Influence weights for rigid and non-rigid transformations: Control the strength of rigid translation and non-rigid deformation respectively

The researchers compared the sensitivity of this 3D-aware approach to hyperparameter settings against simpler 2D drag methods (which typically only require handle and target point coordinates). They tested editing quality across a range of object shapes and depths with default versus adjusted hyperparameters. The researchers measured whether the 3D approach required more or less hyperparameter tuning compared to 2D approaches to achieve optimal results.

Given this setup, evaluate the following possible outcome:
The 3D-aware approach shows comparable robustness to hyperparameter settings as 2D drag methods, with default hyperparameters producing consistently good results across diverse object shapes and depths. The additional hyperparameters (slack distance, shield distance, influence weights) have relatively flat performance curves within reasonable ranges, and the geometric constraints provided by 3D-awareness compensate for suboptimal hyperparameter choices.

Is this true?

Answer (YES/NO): NO